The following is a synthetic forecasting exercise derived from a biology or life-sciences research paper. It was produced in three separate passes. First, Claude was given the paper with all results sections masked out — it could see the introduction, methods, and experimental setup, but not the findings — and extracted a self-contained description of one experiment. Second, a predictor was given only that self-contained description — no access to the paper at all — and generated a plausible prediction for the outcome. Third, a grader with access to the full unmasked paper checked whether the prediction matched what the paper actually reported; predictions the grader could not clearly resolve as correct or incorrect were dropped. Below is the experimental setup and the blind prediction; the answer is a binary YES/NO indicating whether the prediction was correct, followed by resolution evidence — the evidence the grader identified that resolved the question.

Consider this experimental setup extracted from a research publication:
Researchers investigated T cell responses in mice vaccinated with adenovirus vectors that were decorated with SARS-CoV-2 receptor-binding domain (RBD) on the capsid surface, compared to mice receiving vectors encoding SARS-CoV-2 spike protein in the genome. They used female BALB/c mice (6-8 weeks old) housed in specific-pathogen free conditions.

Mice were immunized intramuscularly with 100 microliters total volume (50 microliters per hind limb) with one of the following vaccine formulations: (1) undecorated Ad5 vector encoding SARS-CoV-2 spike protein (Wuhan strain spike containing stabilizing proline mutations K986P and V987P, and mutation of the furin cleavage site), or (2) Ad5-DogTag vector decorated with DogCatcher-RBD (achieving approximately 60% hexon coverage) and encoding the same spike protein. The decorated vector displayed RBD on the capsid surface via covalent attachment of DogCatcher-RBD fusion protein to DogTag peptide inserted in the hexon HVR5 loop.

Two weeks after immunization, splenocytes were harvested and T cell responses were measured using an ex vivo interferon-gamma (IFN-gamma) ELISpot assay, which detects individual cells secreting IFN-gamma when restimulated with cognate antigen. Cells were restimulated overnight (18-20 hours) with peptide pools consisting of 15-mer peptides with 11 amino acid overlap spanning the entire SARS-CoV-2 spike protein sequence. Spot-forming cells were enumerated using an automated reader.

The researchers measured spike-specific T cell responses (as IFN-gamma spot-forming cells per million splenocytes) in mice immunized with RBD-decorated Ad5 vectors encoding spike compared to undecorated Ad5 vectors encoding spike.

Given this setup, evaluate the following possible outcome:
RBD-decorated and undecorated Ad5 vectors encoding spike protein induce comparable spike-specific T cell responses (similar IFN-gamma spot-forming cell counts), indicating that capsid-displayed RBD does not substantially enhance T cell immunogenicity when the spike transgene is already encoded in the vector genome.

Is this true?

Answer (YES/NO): YES